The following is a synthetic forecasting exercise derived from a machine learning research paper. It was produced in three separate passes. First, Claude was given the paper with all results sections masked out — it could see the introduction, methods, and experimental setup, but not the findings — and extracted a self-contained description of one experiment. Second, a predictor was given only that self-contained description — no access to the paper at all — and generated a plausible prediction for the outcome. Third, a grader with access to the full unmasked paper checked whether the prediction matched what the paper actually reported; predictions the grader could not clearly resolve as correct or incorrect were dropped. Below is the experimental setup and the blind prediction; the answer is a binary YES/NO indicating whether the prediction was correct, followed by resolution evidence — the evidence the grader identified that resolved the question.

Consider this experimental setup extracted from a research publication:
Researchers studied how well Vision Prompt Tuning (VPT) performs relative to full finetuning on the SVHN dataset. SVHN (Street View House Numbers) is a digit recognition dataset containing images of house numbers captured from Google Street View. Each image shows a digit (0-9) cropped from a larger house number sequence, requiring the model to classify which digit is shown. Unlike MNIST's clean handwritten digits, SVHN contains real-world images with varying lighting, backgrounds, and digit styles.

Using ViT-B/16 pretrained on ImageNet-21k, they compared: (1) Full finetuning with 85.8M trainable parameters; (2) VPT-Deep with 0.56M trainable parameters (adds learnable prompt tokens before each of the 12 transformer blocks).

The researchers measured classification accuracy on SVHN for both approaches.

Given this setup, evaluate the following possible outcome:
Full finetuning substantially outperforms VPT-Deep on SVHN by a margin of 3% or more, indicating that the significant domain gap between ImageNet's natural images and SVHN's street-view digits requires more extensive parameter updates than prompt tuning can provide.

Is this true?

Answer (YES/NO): YES